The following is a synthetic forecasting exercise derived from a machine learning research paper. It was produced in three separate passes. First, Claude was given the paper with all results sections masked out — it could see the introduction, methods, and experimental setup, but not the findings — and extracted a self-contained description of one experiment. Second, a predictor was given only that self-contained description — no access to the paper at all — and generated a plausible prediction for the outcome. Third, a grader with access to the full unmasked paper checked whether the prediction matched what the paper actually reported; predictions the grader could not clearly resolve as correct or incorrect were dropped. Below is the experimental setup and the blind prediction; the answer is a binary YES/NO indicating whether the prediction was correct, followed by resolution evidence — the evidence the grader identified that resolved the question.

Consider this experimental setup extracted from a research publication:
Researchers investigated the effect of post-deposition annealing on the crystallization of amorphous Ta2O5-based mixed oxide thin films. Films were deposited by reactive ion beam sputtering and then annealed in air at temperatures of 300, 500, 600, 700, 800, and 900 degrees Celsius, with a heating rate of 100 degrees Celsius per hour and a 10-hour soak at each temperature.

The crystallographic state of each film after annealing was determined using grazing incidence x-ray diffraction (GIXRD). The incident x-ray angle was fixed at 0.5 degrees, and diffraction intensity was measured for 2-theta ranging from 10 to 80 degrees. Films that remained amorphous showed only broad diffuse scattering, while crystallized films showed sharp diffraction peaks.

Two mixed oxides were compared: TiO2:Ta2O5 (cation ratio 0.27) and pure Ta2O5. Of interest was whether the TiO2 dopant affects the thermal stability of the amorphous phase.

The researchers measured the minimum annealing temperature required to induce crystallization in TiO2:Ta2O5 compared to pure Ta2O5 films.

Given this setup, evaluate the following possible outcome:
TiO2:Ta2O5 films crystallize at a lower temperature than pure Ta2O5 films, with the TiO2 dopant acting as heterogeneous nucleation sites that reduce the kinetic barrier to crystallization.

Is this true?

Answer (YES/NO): NO